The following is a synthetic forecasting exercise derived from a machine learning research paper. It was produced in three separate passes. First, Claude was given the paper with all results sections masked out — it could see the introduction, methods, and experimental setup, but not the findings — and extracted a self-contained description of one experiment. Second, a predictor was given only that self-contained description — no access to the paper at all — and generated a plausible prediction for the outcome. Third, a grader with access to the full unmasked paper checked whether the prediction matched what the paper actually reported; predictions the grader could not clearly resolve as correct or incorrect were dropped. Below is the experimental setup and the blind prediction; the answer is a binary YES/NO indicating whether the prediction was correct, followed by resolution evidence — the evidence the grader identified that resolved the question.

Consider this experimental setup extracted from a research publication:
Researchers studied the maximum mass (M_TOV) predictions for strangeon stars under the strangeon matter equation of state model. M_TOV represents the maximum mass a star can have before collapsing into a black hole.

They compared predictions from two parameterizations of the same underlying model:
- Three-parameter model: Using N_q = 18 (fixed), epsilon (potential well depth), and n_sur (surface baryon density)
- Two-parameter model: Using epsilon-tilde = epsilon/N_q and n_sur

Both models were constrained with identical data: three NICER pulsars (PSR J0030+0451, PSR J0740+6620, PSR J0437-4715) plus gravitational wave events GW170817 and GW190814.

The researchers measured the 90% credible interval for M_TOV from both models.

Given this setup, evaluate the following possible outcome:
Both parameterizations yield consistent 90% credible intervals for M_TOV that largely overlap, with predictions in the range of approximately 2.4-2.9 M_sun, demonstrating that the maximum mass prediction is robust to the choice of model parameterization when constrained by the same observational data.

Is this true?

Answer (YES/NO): NO